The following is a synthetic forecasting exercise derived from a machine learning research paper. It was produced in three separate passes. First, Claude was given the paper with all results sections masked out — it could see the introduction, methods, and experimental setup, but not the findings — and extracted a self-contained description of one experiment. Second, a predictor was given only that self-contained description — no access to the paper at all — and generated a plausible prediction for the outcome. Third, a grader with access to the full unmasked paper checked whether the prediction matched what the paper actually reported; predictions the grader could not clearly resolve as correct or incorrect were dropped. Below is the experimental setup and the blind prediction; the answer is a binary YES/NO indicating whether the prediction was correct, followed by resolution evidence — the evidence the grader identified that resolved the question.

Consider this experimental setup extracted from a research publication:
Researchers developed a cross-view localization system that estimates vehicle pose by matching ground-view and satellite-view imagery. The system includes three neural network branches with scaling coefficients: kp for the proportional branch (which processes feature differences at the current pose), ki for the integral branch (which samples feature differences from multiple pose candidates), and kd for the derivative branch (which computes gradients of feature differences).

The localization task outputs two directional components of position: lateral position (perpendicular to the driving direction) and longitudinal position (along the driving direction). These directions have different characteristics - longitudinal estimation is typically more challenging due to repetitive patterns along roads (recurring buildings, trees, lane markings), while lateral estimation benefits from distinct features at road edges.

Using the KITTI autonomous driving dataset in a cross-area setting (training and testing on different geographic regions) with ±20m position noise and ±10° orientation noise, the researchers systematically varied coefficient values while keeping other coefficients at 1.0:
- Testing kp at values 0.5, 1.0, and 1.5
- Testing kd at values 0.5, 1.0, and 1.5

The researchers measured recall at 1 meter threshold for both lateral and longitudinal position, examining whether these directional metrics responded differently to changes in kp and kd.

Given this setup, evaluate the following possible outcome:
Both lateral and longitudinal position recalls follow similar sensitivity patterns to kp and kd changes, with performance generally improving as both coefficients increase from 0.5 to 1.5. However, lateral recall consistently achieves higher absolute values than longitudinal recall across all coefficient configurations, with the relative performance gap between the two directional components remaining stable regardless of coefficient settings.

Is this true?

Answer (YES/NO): NO